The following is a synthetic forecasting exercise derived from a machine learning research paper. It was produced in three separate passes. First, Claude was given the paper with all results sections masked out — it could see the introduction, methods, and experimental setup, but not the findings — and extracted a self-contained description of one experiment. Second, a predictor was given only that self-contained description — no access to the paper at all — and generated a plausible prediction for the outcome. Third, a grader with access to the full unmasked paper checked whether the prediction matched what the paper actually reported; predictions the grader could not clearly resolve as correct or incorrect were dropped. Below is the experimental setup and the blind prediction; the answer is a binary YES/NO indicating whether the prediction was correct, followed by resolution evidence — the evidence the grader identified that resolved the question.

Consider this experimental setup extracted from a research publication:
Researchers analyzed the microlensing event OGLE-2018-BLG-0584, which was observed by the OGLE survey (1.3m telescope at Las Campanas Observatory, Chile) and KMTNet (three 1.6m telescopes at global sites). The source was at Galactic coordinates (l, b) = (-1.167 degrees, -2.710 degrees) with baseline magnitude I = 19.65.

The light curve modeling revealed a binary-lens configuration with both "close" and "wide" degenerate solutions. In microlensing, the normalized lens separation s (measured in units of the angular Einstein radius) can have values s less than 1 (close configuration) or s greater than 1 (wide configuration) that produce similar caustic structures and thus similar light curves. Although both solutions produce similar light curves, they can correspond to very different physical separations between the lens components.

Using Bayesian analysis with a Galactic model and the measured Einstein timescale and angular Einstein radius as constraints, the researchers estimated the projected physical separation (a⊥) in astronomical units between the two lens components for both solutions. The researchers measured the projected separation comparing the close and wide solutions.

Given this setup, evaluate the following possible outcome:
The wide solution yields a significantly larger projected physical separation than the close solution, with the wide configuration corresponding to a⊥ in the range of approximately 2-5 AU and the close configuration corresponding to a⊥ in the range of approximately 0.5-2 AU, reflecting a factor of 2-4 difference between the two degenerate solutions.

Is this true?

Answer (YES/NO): NO